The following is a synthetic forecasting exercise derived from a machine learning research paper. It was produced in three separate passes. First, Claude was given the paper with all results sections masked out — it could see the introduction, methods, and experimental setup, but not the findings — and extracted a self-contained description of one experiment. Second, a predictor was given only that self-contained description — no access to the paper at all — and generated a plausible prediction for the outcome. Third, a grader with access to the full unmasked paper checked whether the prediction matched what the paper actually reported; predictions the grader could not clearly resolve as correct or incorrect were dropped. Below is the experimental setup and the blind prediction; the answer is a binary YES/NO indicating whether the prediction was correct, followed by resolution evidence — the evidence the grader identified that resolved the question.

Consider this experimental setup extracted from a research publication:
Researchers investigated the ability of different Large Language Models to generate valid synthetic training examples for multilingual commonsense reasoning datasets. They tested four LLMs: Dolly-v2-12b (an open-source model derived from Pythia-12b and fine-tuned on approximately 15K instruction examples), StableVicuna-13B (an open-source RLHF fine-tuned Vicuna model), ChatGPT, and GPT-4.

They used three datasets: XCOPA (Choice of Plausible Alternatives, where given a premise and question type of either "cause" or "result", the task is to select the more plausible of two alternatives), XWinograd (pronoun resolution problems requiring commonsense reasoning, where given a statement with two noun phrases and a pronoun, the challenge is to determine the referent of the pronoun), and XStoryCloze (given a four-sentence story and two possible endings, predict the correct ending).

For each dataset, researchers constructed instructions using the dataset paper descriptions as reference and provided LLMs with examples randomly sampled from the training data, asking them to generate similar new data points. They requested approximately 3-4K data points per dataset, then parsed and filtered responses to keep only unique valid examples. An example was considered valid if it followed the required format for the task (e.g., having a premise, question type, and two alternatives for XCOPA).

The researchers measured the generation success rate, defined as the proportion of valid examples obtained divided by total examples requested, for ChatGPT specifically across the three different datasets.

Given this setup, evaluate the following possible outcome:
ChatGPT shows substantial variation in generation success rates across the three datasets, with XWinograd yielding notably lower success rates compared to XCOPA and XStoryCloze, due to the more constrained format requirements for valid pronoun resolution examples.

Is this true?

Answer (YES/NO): YES